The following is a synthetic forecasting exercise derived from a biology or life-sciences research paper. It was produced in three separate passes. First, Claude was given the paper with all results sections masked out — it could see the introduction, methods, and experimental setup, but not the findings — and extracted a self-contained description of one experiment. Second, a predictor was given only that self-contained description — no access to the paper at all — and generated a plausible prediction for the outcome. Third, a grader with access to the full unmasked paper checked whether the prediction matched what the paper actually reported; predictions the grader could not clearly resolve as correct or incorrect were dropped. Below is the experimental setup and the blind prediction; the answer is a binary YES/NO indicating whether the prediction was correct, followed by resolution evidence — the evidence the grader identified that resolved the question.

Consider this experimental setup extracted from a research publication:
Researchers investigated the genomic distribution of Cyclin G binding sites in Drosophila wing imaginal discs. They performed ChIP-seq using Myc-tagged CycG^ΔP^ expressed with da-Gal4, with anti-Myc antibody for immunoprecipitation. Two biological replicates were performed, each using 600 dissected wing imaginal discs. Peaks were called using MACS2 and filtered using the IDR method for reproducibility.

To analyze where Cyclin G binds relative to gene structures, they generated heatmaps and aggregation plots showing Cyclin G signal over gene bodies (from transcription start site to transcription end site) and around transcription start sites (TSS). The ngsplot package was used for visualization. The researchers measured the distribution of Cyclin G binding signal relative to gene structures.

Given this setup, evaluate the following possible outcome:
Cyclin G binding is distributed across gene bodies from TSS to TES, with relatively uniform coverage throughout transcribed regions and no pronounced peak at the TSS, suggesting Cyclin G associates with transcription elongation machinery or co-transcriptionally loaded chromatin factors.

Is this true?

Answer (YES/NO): NO